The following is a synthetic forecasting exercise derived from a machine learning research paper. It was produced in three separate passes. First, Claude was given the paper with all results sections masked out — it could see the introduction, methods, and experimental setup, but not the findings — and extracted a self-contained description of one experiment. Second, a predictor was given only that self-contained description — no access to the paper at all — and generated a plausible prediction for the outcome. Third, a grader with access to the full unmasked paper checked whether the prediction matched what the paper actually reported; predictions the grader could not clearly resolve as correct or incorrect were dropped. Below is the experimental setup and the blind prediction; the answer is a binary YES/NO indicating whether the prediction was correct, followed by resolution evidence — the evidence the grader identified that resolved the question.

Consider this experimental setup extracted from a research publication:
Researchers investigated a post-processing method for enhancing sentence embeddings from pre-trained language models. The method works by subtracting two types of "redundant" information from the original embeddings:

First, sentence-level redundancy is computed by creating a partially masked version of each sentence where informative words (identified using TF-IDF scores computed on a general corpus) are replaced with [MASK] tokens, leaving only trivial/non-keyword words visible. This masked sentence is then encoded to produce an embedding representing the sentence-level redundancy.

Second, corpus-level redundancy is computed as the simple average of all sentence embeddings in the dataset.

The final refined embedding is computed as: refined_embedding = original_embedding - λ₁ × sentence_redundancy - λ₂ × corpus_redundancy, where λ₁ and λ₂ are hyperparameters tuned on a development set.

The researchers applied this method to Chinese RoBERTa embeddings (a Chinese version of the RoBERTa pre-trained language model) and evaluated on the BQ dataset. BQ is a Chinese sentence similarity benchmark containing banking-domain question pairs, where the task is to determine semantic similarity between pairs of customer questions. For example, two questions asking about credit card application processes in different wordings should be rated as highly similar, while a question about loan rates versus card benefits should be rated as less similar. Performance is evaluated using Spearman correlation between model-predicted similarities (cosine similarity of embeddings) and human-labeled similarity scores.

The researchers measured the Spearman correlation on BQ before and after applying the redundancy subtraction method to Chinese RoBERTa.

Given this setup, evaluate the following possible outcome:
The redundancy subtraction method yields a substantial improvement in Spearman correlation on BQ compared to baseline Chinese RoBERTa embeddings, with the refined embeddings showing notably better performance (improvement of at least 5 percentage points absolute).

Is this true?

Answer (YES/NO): NO